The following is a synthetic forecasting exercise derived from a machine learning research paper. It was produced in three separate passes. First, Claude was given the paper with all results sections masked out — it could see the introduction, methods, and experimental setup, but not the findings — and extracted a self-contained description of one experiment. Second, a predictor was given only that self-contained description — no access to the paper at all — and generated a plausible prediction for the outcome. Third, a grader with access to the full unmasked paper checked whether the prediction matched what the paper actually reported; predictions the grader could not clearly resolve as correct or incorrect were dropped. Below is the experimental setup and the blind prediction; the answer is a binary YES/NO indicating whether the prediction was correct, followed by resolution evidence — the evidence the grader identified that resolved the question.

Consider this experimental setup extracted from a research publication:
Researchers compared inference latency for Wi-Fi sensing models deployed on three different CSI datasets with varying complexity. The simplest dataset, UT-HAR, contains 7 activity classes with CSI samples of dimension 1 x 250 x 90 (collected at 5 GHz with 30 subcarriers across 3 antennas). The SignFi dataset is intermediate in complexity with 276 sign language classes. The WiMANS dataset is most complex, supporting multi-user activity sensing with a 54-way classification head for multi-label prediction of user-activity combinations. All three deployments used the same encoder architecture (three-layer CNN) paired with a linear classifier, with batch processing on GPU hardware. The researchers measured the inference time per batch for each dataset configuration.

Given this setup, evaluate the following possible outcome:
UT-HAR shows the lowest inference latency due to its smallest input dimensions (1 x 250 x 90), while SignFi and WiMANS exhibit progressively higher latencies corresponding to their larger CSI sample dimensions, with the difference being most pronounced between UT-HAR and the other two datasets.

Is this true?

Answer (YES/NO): NO